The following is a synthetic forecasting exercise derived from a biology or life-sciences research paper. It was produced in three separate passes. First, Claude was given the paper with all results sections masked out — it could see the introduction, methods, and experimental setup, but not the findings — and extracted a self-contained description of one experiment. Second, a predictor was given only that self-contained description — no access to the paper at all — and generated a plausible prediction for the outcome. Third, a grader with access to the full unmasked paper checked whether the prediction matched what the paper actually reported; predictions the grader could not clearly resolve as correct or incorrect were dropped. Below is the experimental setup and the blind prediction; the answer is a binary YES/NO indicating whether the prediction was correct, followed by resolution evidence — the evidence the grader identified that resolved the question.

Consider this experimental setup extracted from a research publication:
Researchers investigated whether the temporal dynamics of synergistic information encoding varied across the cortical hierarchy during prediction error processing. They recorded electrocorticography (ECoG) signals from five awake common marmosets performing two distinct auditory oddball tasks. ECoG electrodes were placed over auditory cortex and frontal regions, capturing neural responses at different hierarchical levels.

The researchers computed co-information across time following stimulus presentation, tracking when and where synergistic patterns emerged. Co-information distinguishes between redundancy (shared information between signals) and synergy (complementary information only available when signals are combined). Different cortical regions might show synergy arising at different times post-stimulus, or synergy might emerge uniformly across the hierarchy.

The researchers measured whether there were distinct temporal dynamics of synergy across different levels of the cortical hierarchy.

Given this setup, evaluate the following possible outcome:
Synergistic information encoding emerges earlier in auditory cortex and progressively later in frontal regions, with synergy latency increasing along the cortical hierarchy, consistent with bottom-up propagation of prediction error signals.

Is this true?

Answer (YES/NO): NO